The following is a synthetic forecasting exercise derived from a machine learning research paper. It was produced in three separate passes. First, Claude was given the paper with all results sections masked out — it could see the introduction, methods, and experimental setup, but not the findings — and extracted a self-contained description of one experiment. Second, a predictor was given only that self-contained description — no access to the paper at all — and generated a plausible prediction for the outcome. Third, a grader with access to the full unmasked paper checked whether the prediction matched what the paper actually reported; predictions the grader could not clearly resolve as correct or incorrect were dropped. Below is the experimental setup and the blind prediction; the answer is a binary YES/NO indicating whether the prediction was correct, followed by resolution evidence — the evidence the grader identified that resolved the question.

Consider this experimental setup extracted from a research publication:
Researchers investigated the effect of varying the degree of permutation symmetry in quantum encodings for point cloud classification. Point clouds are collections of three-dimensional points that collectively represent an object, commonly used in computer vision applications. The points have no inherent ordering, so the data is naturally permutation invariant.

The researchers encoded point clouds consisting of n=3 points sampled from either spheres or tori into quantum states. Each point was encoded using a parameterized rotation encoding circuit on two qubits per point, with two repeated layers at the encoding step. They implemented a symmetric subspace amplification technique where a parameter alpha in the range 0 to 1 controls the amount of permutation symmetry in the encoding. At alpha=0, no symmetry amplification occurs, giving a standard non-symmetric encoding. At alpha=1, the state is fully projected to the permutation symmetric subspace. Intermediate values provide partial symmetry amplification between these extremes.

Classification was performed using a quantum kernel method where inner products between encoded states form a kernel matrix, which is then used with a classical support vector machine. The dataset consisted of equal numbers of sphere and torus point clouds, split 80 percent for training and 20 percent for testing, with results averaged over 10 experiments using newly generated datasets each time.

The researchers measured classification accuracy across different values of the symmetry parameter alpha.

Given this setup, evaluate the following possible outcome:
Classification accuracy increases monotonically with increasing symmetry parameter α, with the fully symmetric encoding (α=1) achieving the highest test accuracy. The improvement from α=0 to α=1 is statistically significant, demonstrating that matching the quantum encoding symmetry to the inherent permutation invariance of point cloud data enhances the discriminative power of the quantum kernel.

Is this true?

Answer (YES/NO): NO